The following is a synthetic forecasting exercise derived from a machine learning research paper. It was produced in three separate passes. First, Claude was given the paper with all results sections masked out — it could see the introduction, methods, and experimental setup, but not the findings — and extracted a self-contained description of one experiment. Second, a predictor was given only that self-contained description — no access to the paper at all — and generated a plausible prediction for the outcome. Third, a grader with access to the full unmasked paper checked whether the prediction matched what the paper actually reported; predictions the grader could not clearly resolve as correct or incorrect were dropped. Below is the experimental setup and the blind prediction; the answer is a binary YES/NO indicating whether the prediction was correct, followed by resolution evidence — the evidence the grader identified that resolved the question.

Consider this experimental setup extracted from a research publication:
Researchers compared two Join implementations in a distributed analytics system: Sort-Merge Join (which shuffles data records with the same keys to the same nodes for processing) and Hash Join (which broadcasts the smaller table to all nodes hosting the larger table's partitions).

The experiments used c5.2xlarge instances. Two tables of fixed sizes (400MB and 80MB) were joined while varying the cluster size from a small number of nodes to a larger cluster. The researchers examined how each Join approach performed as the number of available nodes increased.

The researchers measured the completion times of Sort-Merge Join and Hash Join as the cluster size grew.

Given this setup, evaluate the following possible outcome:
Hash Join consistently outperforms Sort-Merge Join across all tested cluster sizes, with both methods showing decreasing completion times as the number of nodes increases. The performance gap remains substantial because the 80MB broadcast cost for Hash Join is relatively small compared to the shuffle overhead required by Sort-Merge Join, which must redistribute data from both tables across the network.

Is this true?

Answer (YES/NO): NO